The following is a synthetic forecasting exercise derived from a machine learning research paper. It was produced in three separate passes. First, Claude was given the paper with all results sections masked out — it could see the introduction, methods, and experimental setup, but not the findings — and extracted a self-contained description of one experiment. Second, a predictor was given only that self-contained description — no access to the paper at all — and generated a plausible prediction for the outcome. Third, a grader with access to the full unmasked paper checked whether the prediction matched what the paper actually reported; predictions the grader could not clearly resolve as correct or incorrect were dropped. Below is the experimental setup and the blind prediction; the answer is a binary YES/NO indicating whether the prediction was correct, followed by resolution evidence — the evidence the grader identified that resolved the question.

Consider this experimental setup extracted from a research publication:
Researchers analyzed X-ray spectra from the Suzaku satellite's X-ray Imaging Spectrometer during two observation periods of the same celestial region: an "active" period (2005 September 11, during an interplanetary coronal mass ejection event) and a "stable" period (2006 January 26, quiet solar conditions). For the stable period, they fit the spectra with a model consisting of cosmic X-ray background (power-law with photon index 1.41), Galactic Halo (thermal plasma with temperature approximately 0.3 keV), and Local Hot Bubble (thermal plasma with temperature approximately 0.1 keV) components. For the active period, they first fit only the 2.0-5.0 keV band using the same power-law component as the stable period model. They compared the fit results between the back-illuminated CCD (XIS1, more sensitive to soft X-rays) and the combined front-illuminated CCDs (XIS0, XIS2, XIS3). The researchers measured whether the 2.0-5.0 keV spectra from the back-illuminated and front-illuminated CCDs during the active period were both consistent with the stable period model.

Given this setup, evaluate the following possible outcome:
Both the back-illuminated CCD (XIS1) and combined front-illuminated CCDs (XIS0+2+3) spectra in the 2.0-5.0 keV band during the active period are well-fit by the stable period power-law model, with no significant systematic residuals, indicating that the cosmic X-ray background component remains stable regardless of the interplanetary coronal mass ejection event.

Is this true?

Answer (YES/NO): NO